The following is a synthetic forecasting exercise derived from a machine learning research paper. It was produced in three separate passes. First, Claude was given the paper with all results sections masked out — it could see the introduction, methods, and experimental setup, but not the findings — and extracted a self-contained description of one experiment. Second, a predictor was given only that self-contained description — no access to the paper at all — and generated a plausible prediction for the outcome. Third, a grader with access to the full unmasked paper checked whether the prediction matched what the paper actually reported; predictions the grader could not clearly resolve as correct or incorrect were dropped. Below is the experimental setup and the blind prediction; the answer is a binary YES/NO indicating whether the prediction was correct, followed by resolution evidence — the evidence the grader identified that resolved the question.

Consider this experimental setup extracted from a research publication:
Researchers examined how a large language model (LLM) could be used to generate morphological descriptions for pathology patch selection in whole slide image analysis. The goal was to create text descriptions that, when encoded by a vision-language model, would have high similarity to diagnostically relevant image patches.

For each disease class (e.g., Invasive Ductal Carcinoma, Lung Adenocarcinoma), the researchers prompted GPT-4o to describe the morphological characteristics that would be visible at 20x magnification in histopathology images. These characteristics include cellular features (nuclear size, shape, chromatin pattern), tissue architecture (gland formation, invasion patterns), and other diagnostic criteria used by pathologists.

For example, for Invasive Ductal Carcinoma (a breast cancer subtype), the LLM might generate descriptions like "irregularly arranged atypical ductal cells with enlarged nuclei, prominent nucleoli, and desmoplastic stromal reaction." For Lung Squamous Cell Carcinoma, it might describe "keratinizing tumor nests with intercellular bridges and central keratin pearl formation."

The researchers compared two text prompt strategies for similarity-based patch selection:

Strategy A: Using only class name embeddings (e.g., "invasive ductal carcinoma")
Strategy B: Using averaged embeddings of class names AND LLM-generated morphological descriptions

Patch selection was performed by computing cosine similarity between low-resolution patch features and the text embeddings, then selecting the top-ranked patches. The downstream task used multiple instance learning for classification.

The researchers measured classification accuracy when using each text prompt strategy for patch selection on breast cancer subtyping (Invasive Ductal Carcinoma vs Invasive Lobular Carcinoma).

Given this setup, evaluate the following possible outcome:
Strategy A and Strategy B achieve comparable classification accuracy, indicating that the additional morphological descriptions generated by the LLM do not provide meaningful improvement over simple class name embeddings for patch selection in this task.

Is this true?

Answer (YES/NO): NO